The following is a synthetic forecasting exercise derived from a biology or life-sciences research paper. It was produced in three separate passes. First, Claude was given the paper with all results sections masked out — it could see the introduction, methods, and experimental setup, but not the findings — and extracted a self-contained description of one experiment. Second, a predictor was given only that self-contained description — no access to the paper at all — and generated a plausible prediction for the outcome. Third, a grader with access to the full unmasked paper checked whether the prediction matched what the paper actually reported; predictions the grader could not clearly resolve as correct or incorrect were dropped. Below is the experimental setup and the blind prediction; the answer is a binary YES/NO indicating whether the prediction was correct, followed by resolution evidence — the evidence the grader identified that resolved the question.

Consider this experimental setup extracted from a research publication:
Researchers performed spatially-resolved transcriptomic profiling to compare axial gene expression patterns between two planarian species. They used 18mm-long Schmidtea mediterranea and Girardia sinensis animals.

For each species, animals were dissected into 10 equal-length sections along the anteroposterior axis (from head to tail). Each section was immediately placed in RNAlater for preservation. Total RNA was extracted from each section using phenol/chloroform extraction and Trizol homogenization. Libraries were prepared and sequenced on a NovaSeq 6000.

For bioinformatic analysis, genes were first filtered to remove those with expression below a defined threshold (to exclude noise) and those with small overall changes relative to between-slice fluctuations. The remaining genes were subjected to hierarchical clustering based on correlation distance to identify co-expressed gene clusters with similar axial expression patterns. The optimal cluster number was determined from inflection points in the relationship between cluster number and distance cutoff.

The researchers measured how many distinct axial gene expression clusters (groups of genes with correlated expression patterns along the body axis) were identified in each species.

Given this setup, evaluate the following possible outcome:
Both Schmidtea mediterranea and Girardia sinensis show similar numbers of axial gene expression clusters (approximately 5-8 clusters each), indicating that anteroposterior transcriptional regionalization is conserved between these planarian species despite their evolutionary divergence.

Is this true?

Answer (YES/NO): NO